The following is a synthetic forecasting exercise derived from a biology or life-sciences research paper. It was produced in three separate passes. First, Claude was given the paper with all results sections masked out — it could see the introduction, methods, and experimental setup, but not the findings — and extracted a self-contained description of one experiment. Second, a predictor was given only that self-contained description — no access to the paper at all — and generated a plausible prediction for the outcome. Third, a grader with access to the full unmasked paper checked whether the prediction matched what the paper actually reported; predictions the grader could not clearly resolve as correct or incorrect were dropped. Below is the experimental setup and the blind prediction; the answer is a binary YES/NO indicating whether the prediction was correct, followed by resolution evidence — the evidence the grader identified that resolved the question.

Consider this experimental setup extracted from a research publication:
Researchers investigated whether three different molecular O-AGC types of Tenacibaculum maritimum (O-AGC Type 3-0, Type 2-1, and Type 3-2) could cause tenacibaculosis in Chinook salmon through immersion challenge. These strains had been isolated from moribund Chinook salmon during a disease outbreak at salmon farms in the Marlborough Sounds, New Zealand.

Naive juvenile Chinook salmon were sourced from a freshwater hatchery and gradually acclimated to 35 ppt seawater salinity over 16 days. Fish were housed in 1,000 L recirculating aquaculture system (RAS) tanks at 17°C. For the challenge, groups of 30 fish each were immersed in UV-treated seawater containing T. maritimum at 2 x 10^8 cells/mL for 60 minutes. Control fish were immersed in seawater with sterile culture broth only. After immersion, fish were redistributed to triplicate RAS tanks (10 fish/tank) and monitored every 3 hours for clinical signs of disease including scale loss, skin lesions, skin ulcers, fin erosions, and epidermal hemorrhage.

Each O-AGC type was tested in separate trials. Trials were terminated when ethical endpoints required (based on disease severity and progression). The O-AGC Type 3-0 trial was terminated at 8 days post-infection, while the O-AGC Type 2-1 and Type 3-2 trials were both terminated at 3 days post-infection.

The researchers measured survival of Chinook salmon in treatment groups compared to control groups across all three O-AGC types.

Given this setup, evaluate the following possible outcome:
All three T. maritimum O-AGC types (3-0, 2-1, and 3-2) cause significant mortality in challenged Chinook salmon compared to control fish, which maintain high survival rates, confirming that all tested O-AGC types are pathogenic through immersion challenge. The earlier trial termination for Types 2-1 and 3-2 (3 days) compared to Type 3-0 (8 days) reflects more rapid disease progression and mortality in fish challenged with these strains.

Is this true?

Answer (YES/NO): YES